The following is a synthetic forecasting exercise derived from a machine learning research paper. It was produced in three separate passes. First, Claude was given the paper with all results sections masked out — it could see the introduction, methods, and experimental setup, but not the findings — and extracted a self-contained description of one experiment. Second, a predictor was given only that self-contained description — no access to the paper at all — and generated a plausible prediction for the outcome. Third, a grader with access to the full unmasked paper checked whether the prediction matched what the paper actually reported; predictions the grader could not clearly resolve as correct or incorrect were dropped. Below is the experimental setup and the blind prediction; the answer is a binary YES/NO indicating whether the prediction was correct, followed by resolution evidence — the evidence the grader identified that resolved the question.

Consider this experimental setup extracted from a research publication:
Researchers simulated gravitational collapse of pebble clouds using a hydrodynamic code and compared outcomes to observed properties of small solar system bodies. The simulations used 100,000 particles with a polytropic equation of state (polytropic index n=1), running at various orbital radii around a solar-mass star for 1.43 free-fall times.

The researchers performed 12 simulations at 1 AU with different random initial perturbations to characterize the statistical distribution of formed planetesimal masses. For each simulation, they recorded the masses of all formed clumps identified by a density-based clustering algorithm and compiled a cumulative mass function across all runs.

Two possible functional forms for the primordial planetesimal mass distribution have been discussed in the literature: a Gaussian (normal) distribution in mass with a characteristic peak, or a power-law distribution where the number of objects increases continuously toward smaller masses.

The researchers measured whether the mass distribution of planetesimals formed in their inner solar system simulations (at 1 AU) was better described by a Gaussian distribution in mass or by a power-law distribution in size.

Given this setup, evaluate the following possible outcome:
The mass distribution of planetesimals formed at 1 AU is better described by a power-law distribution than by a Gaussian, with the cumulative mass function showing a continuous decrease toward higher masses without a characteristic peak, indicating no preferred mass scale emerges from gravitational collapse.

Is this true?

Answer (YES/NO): NO